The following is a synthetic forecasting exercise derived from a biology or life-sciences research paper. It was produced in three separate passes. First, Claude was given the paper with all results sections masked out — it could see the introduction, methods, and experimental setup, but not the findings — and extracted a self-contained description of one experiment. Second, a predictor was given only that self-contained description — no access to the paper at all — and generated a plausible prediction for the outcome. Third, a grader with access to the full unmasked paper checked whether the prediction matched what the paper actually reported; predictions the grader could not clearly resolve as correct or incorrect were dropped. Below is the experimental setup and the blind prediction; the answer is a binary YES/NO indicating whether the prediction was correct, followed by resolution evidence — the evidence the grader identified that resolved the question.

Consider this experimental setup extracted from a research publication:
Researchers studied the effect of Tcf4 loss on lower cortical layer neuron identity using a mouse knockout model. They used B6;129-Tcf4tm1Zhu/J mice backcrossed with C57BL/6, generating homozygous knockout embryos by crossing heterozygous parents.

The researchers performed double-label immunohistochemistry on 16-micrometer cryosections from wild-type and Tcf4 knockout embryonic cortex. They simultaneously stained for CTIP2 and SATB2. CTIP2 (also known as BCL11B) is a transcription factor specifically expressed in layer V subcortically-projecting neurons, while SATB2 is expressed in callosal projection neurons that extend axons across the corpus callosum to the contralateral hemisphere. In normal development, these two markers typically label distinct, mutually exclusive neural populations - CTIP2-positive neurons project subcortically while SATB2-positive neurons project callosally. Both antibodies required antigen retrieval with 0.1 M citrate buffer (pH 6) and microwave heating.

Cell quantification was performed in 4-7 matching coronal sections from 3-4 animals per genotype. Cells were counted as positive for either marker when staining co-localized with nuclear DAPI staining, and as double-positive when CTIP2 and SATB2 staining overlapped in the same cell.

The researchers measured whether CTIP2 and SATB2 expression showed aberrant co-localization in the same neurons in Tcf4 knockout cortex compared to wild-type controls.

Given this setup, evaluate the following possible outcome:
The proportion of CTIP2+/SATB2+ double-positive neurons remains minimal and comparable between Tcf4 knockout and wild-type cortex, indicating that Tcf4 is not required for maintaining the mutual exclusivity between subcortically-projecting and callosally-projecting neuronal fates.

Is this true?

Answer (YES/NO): NO